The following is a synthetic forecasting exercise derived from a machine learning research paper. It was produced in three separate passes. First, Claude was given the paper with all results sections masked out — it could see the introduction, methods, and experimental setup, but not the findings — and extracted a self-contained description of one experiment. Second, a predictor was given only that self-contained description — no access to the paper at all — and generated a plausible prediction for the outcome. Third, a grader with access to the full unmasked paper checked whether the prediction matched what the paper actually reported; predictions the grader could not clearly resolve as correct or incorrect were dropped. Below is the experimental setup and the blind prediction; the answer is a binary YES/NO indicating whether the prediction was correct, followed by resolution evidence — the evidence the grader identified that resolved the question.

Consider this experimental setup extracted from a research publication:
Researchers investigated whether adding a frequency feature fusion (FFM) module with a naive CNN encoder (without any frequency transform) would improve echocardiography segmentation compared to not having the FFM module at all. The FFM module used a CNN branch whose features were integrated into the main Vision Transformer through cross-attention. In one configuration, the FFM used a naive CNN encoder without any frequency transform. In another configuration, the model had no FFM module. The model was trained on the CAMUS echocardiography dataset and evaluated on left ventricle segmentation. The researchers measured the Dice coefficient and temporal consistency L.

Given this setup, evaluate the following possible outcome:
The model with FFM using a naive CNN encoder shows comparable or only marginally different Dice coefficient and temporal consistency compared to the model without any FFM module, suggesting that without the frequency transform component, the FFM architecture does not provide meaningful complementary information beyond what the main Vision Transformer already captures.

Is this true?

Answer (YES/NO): NO